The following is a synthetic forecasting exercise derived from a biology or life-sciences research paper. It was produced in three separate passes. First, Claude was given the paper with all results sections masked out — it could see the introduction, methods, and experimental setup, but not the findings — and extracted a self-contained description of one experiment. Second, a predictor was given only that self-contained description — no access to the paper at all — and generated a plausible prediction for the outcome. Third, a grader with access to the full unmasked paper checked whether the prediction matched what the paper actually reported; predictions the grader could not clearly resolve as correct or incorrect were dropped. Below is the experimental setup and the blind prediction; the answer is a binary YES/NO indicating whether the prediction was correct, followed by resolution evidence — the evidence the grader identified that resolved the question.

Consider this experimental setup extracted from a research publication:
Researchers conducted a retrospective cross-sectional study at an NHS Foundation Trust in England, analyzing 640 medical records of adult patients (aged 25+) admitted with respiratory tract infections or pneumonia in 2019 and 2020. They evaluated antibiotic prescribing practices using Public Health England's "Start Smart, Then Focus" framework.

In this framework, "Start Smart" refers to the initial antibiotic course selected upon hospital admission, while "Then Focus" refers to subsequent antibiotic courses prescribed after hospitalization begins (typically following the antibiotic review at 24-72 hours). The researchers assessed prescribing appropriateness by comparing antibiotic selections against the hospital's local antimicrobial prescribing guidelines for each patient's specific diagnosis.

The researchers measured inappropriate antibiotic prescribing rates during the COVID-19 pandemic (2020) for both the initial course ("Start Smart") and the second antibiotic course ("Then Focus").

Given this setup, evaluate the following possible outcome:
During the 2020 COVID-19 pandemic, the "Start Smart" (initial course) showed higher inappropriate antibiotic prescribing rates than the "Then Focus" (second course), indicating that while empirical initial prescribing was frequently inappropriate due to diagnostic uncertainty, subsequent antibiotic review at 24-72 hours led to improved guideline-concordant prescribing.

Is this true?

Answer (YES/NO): NO